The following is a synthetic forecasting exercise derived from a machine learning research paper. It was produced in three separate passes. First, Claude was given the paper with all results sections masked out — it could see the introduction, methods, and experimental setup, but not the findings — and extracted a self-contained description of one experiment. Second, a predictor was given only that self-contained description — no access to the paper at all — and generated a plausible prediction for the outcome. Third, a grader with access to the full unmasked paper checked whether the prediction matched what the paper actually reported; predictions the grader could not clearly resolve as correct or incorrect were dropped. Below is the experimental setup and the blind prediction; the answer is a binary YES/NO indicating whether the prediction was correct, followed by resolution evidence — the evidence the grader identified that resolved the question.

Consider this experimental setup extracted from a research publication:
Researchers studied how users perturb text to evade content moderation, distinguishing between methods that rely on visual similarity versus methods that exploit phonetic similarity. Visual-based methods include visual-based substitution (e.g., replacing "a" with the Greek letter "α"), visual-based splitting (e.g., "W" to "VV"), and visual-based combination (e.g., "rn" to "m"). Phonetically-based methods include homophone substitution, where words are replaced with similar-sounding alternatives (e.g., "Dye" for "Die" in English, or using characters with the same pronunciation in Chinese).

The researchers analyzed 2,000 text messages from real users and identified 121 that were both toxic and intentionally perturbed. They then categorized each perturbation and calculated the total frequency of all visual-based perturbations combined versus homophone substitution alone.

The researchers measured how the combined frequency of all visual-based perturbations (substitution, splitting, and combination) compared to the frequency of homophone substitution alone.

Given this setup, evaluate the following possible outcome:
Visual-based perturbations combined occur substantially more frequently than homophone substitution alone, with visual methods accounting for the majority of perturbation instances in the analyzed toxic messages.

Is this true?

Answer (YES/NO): NO